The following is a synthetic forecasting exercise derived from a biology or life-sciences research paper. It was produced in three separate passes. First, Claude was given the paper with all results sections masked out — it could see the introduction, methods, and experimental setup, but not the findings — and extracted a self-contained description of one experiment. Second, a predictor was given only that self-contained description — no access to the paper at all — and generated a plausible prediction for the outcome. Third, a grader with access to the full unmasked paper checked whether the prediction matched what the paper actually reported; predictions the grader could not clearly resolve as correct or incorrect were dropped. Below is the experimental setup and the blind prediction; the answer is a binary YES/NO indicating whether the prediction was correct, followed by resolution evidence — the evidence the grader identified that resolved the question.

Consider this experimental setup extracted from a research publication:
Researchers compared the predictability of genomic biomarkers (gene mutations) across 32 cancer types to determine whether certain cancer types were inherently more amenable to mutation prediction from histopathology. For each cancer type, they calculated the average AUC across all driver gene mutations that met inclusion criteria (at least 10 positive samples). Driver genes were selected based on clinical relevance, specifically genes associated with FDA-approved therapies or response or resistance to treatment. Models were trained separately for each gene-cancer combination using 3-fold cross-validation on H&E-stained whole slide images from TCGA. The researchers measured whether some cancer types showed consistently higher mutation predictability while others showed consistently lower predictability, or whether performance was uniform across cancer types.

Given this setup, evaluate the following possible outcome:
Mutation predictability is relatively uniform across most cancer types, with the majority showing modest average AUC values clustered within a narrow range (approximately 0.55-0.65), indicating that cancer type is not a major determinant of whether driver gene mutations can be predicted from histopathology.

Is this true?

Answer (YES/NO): NO